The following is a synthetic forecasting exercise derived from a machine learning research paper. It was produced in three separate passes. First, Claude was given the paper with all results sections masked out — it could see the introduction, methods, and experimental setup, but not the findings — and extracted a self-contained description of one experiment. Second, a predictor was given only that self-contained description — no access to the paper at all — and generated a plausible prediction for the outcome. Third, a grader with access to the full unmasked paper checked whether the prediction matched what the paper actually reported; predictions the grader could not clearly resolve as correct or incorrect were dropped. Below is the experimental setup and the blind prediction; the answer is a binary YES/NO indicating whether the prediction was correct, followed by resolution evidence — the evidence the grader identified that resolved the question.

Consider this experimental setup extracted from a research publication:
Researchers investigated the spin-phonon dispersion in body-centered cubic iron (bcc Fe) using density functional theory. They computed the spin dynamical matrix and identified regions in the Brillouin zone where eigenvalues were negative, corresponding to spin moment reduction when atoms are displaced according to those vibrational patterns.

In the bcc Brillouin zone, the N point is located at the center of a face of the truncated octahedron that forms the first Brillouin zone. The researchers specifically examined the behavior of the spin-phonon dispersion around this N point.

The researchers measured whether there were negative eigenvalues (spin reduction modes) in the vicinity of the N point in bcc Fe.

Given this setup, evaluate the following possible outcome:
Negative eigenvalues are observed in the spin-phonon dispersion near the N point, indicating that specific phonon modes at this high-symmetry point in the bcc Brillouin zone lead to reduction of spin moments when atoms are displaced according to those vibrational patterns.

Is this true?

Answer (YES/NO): YES